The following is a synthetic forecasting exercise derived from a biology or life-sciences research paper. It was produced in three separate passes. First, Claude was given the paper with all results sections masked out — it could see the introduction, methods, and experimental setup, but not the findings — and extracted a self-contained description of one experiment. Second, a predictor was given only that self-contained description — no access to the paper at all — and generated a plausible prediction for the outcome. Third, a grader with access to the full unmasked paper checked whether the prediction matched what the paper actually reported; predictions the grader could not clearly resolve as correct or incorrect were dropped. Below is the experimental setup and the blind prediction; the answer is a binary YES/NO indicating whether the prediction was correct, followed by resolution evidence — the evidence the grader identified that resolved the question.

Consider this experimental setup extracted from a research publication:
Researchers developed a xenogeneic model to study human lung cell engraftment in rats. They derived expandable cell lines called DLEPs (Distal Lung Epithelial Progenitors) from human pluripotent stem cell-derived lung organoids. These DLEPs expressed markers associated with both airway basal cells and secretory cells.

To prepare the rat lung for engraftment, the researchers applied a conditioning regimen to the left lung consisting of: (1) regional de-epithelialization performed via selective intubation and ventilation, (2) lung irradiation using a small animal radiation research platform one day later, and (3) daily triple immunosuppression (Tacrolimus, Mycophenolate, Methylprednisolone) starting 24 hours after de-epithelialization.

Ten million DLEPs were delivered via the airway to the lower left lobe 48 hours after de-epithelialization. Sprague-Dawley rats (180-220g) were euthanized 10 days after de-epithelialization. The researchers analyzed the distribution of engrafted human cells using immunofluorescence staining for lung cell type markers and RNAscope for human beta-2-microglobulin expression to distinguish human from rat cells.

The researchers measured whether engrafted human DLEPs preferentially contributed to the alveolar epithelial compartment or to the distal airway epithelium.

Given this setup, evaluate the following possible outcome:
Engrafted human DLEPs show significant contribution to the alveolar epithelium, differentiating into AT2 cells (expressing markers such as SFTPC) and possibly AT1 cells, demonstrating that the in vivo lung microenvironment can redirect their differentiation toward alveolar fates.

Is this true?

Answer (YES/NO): YES